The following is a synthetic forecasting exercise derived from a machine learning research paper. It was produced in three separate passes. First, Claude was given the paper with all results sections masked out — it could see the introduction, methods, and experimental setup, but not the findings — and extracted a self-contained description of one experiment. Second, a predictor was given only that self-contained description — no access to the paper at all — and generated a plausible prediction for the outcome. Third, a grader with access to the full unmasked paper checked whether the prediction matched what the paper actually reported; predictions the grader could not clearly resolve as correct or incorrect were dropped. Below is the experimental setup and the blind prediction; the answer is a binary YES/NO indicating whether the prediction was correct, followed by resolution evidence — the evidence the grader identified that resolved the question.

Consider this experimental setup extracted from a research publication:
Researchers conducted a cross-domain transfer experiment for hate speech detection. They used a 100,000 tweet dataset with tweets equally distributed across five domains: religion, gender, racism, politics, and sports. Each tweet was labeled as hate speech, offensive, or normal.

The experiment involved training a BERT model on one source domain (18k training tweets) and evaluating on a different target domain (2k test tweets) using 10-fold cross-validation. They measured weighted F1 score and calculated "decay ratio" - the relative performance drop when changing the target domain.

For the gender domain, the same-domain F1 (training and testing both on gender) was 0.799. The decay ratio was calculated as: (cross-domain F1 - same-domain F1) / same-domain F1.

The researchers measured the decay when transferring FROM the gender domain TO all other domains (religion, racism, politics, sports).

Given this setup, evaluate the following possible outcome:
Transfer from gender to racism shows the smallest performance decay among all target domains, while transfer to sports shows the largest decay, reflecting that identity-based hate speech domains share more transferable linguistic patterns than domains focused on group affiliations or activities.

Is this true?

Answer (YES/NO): NO